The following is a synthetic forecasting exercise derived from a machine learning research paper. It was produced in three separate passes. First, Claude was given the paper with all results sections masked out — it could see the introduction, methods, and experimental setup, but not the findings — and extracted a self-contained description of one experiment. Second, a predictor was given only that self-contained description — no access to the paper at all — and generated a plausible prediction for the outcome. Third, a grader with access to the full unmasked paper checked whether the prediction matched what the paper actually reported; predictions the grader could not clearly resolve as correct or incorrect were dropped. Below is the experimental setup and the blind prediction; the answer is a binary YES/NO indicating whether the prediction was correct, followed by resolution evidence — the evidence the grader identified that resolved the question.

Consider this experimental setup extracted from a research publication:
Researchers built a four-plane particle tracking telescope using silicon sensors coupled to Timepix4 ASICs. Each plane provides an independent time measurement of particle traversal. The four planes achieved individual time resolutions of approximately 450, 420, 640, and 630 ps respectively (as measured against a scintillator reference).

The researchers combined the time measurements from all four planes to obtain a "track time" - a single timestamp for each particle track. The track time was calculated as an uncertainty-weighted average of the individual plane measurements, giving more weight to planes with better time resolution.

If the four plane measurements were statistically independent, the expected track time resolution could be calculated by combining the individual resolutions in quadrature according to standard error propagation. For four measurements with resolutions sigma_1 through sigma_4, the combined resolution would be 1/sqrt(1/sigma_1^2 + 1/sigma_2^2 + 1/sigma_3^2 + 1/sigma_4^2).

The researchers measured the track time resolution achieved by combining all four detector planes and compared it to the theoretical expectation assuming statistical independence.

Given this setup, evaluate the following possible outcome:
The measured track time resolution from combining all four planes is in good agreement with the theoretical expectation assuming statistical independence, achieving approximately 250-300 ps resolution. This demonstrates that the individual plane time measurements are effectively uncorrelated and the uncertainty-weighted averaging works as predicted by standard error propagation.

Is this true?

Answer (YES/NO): NO